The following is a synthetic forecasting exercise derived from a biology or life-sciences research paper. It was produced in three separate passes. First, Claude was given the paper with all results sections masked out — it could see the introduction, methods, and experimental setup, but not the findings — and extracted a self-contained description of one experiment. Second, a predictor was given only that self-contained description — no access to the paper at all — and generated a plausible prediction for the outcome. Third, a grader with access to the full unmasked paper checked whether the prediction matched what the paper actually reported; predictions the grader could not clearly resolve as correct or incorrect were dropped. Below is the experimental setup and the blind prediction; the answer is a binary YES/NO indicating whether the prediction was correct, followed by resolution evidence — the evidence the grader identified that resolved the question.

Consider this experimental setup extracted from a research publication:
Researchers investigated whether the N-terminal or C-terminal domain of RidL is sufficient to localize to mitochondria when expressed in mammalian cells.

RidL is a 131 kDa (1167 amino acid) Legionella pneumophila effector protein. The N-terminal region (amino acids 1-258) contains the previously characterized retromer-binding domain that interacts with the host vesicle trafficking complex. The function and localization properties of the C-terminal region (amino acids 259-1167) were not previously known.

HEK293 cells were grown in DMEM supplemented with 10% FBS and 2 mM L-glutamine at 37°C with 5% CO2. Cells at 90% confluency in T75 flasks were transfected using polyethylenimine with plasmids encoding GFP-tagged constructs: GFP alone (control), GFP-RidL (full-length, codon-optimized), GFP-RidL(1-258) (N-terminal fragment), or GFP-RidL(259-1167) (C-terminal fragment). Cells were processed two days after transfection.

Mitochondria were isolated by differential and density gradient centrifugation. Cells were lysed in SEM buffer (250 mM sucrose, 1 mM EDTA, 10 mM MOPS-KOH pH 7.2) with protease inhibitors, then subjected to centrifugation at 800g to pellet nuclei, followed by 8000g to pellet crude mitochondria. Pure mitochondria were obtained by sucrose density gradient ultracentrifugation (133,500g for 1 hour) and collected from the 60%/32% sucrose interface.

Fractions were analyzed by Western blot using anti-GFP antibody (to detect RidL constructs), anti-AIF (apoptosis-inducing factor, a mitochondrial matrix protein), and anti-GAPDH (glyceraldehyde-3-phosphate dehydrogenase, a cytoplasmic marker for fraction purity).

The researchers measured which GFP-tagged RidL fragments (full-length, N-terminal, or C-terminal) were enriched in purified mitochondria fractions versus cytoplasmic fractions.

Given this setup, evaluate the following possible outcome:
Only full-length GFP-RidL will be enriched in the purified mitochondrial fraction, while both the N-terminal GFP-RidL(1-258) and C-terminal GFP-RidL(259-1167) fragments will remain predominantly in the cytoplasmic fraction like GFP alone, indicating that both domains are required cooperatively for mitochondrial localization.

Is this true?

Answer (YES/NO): NO